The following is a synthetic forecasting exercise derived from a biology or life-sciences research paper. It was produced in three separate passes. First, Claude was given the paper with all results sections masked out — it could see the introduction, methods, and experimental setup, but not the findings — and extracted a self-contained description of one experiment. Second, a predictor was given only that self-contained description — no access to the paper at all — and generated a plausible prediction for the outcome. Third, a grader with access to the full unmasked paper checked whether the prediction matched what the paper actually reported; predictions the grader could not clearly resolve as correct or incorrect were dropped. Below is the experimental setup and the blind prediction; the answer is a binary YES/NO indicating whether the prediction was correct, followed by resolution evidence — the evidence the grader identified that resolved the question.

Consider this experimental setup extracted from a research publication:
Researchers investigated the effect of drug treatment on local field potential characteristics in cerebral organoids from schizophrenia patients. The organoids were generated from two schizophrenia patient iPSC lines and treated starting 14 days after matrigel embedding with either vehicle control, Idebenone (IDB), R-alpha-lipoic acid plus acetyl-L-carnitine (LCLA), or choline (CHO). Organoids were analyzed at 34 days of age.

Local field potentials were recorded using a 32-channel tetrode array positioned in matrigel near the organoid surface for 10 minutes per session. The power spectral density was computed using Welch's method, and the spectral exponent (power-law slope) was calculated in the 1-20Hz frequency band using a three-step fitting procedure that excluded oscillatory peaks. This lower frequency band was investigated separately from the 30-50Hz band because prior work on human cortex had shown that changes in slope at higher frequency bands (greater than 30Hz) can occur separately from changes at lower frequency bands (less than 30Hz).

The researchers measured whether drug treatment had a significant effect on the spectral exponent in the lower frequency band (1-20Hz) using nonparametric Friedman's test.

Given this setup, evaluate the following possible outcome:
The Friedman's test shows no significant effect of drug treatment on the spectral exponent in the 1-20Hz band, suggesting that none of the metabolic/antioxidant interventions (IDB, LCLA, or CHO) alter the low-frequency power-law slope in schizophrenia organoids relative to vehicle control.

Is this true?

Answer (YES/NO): NO